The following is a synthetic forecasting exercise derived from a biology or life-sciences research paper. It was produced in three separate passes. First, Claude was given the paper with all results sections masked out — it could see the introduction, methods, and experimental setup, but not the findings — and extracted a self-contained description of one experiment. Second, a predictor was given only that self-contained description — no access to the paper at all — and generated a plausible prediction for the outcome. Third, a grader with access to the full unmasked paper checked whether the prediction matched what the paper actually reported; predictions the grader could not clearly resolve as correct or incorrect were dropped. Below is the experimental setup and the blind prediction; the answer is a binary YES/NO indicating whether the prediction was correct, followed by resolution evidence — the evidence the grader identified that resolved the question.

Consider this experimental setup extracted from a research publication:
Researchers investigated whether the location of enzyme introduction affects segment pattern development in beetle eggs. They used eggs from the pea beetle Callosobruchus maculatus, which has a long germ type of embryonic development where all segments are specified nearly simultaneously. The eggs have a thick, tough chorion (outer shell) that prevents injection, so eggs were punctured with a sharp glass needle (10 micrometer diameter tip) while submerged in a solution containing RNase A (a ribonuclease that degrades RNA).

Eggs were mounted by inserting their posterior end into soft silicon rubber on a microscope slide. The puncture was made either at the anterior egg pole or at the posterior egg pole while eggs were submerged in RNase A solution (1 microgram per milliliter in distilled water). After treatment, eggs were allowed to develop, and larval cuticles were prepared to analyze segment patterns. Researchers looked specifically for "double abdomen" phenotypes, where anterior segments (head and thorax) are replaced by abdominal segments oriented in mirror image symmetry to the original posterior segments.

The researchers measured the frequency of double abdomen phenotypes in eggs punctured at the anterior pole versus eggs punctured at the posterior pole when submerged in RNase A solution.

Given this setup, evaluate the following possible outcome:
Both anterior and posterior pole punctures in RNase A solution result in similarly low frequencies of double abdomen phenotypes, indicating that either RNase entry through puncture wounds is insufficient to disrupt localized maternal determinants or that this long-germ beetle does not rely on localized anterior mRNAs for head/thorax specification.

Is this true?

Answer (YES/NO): NO